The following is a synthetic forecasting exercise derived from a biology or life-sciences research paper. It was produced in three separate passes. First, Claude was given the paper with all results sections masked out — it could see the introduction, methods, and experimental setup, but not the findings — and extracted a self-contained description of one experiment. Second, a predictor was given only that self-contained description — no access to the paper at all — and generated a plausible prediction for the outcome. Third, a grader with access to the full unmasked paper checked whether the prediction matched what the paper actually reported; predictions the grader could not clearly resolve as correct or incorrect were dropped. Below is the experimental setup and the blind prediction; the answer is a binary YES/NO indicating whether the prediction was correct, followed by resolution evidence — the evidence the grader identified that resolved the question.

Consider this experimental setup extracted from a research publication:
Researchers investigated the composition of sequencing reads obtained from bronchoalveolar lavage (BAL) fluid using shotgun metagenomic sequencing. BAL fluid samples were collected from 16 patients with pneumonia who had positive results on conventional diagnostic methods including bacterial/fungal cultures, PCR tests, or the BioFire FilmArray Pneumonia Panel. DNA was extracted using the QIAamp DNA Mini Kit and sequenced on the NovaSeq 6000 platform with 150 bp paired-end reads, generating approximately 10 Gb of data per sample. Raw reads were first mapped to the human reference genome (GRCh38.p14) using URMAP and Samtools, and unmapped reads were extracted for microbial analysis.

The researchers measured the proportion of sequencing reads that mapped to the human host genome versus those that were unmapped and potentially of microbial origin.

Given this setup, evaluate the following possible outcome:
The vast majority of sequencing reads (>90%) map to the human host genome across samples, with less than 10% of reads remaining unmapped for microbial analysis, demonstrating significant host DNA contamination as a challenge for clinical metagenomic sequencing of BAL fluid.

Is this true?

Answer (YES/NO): NO